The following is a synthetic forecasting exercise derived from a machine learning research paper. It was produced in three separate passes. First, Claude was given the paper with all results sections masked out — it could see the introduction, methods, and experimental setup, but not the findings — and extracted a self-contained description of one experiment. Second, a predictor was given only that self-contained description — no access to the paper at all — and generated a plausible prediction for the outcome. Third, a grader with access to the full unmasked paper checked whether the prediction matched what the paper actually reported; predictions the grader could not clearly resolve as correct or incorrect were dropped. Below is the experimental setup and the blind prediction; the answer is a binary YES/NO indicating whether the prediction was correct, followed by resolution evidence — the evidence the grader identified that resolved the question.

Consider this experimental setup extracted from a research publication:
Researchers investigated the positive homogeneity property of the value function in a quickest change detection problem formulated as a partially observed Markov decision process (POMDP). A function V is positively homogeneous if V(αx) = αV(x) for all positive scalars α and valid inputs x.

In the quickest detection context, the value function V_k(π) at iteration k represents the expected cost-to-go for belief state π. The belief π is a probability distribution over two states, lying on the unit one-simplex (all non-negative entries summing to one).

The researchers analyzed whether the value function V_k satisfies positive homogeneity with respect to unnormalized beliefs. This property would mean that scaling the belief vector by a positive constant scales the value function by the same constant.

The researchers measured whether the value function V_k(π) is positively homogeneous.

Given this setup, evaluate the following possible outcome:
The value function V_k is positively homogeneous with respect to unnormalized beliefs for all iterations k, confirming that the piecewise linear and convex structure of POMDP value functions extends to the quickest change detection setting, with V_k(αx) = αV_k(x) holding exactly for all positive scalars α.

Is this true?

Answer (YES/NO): NO